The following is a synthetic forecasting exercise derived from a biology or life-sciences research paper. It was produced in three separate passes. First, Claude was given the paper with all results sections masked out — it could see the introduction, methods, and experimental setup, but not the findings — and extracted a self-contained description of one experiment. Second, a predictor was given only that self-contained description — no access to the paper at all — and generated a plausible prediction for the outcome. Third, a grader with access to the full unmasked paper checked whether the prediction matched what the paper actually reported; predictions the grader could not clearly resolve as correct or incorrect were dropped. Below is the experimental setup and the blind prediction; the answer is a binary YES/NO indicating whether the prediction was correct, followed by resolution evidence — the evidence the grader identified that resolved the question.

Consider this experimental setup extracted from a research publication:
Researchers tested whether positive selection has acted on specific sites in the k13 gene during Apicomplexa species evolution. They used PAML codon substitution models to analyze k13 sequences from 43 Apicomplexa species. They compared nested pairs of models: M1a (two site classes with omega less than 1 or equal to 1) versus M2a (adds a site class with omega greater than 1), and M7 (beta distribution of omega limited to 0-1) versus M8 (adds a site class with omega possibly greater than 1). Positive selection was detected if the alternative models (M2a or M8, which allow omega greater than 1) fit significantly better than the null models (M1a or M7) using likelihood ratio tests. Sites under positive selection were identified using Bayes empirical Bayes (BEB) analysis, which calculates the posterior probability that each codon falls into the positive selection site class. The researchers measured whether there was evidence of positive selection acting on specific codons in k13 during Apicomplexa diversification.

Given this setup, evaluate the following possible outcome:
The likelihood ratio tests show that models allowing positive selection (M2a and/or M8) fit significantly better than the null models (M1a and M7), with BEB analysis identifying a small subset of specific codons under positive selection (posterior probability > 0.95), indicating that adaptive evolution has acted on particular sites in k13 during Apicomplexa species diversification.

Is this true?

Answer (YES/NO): NO